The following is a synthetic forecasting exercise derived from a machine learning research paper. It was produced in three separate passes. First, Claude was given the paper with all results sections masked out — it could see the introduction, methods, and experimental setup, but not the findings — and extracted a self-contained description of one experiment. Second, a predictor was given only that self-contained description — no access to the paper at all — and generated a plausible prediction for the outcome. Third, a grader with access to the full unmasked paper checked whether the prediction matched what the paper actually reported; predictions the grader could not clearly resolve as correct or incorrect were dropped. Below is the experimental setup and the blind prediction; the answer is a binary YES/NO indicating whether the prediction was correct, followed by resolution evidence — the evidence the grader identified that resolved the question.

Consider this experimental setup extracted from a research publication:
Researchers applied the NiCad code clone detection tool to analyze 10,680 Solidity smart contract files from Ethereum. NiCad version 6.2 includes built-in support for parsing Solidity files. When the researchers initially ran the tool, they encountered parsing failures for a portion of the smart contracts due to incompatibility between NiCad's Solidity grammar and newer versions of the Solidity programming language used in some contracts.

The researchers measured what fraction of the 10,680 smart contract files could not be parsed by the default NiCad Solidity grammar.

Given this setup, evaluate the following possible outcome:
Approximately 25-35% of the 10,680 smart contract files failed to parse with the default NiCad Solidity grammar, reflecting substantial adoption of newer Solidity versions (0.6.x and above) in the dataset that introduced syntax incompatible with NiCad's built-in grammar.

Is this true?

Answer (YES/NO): YES